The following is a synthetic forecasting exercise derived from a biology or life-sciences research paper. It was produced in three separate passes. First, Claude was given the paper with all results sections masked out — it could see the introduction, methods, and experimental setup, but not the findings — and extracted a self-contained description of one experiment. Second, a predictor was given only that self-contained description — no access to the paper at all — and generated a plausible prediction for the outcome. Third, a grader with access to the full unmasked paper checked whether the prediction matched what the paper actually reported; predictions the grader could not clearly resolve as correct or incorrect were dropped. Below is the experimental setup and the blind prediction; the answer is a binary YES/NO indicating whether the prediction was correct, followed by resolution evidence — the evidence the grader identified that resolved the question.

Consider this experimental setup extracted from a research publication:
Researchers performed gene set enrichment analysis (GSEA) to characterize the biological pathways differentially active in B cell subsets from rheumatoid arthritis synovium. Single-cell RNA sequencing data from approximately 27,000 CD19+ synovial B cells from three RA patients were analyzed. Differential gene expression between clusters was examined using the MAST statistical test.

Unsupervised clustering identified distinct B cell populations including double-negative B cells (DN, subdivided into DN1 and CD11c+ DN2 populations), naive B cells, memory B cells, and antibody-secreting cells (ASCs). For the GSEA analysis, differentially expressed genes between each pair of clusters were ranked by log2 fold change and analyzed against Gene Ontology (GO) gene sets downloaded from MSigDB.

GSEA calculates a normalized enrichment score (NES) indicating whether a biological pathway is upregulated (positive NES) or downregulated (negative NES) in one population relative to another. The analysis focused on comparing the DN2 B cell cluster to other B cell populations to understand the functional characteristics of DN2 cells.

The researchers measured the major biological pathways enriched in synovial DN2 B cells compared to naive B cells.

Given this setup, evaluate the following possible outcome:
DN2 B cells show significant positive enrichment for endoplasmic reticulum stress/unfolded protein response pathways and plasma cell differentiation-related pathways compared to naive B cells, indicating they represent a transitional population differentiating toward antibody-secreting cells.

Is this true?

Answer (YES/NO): NO